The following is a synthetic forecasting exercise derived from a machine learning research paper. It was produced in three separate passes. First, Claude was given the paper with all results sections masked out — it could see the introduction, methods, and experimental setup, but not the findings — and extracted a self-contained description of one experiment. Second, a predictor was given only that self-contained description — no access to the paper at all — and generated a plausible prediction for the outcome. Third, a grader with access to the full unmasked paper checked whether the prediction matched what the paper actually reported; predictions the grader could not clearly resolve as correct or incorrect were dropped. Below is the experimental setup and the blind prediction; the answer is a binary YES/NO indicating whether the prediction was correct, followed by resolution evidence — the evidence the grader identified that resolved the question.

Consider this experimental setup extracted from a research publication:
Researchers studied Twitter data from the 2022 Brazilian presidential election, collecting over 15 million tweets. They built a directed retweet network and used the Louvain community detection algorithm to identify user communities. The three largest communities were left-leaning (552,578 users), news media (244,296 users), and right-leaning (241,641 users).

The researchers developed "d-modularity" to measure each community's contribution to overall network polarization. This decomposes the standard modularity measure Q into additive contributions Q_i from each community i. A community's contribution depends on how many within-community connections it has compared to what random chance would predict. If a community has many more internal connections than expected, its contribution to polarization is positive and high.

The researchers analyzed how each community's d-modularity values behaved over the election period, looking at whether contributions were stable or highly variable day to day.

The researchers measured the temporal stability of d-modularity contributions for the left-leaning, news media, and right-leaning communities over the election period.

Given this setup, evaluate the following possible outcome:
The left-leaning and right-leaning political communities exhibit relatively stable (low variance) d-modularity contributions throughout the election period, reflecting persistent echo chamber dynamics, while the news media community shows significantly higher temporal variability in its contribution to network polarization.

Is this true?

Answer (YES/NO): NO